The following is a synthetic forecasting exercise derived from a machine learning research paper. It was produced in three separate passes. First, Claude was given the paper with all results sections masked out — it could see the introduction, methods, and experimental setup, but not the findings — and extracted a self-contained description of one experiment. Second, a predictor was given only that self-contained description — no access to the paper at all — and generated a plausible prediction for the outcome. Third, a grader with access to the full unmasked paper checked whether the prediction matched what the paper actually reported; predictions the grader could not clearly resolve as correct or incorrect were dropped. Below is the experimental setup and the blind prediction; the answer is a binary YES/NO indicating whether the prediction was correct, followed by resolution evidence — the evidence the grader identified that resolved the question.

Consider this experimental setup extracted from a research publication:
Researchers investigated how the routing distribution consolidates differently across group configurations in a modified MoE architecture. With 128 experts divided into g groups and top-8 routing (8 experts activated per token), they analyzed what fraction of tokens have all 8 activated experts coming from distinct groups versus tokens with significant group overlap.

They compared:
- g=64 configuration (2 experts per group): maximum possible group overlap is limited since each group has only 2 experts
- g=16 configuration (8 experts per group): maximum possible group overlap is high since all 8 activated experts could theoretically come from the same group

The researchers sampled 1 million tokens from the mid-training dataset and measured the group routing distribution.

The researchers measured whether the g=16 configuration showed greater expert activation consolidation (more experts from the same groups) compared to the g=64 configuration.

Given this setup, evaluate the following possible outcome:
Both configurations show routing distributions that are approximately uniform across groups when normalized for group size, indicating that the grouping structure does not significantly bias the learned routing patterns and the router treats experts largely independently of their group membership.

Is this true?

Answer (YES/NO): NO